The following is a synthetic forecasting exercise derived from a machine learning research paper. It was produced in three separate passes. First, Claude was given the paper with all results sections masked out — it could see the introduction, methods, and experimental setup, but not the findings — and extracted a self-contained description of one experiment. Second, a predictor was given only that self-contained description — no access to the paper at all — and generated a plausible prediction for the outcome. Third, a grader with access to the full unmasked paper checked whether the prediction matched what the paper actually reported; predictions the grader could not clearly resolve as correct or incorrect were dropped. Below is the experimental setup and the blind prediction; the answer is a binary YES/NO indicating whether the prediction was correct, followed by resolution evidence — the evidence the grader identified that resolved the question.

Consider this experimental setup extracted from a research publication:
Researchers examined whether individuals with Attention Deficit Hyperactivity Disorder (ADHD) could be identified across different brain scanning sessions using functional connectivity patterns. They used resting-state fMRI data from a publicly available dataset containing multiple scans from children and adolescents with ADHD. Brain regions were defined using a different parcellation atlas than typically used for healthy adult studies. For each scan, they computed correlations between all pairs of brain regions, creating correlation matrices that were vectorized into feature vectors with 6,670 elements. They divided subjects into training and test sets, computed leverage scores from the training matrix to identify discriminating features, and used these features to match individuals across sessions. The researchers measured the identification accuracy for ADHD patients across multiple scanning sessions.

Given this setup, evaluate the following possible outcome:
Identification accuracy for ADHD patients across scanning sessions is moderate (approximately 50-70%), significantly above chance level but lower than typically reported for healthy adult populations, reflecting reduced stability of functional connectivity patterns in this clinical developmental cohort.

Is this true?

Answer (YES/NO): NO